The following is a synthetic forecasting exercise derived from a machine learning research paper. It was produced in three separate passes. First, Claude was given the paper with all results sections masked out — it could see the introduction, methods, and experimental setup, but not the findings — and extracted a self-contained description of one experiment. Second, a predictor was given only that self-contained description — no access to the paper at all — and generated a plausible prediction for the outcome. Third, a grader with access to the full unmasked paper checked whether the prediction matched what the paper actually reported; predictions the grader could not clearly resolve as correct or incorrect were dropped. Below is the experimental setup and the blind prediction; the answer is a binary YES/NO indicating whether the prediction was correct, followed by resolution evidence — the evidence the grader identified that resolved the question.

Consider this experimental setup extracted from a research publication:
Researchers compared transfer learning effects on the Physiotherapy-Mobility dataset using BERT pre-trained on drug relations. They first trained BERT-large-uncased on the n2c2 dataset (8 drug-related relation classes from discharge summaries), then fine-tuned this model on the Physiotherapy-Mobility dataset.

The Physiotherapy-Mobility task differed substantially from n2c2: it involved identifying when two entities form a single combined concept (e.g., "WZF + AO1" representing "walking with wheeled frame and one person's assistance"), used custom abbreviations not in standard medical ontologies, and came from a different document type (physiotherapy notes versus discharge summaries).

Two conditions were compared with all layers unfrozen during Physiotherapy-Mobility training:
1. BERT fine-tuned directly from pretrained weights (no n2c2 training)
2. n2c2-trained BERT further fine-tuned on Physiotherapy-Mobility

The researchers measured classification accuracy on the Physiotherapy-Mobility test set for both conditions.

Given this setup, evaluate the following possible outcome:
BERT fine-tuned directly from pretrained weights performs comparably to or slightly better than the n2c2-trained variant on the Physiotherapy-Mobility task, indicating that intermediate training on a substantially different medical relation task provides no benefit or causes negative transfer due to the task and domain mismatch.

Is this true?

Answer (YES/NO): NO